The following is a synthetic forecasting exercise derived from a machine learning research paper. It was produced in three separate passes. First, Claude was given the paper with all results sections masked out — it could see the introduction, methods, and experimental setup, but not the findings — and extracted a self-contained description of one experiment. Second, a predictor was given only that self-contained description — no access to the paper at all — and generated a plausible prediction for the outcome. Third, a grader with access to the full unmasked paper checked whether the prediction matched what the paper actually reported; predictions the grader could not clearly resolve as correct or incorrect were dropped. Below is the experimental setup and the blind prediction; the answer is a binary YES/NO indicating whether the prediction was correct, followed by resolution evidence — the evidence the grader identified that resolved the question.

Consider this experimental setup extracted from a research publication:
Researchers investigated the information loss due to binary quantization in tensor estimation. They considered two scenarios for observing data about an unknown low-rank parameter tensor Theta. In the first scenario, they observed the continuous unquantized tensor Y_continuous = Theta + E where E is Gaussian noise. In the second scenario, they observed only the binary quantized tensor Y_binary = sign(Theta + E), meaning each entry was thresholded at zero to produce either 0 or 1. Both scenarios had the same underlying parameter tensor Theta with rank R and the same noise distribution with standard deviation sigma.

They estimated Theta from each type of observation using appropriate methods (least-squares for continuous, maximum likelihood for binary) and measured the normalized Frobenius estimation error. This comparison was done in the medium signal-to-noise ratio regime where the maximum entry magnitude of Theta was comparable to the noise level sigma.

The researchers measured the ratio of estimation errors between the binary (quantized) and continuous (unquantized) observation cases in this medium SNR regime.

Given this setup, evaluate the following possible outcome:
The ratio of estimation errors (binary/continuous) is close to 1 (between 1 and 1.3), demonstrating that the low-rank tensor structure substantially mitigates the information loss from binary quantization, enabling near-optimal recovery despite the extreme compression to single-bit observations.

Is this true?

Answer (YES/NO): YES